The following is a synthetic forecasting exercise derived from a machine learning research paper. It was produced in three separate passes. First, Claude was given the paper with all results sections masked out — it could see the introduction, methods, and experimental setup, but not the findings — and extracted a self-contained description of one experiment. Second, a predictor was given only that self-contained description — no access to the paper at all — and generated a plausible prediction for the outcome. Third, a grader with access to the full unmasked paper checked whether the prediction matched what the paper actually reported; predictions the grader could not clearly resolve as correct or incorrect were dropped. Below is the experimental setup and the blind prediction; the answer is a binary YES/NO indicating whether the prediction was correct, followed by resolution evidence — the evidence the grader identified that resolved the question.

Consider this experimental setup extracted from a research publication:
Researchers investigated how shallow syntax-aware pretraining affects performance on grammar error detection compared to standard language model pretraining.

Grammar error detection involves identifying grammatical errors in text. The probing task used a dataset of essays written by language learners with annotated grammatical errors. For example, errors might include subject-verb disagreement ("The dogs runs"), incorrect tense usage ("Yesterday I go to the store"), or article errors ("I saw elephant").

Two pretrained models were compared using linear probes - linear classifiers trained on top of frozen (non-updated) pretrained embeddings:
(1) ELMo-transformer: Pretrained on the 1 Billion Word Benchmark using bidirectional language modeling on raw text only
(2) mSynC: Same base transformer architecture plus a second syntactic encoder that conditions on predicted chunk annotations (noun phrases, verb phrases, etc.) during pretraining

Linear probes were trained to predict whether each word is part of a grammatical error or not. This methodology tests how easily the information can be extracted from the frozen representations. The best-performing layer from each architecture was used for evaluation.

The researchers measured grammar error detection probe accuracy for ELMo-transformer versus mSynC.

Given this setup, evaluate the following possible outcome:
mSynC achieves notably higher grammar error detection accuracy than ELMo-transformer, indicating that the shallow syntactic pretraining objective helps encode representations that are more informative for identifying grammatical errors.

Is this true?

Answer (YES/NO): NO